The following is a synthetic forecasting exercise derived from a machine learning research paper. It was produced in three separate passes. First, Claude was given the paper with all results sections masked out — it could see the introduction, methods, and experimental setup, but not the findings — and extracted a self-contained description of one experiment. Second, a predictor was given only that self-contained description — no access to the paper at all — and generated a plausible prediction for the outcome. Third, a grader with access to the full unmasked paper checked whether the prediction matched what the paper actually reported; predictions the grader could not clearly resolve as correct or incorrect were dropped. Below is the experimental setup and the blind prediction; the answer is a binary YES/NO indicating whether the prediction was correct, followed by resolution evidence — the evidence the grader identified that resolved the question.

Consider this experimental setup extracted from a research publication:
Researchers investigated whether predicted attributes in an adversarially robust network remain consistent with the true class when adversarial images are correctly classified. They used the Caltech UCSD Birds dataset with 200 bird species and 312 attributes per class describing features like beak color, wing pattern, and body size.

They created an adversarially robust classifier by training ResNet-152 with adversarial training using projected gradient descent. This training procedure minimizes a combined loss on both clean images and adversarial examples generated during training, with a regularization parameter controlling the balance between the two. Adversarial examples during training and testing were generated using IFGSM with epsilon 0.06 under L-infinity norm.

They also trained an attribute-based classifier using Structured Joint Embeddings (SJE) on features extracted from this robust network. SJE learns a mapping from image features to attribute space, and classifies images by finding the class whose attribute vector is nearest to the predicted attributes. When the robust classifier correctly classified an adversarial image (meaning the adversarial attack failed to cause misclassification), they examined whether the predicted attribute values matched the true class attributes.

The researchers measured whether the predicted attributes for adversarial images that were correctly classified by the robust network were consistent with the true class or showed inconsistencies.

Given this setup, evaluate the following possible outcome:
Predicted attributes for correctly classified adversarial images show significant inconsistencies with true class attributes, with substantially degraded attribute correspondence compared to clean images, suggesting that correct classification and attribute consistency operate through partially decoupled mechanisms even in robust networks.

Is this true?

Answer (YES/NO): NO